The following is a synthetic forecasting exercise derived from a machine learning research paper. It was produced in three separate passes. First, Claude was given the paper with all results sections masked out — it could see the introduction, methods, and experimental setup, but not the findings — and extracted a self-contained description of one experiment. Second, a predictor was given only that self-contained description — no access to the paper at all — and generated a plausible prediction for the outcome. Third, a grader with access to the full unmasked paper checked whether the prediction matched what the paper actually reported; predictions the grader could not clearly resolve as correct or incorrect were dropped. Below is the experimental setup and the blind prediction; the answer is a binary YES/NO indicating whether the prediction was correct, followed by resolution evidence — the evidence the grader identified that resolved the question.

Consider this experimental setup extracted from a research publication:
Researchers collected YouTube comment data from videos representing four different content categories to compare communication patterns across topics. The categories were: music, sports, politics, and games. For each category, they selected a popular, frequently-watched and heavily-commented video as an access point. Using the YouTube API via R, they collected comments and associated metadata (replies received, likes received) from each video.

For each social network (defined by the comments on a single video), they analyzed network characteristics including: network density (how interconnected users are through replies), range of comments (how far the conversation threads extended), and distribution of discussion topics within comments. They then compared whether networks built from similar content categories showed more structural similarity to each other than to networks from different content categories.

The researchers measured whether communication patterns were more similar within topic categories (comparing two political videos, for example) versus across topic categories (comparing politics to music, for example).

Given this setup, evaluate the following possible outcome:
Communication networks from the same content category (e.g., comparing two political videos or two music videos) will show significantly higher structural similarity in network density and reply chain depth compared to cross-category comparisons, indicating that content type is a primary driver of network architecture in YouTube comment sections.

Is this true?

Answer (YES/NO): YES